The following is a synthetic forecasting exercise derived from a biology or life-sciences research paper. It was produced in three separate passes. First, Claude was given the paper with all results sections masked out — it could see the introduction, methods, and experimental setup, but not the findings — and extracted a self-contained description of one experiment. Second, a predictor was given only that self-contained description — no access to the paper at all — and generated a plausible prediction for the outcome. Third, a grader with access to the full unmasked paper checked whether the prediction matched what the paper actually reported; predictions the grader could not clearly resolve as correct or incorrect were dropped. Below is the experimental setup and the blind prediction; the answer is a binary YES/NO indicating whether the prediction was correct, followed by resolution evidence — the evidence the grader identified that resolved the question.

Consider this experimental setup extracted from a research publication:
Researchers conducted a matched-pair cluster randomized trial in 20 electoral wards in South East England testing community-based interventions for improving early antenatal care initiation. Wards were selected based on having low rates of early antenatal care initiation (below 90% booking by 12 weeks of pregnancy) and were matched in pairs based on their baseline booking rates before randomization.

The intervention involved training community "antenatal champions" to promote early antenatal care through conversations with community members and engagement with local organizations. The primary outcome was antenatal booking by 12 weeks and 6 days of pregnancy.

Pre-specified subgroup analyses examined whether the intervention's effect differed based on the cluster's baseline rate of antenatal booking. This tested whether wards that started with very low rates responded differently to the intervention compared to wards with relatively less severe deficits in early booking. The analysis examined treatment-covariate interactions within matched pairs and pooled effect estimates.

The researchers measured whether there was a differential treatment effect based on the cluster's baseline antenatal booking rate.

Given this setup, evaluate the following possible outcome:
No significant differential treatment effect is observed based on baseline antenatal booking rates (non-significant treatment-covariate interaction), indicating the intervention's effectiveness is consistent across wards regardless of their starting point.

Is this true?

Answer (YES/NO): YES